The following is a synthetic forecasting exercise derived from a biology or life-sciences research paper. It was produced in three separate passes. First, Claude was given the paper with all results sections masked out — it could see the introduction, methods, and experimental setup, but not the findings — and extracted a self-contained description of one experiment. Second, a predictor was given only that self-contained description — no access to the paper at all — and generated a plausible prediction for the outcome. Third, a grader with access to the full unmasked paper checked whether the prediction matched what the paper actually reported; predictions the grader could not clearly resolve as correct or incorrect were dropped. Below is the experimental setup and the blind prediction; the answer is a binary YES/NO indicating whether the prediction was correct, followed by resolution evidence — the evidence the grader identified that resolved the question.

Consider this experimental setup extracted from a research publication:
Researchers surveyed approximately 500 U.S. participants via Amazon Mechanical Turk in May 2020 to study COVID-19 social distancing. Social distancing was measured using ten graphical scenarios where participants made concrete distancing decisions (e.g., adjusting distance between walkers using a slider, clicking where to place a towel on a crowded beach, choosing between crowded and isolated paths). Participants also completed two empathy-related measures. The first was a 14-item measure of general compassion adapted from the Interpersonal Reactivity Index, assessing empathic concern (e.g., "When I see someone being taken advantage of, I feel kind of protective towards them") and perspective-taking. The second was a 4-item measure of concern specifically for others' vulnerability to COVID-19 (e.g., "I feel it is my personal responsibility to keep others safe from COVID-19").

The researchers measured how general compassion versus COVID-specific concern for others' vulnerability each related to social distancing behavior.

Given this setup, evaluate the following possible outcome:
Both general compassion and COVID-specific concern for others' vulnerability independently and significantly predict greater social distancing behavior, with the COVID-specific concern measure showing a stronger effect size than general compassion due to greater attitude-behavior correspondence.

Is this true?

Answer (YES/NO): NO